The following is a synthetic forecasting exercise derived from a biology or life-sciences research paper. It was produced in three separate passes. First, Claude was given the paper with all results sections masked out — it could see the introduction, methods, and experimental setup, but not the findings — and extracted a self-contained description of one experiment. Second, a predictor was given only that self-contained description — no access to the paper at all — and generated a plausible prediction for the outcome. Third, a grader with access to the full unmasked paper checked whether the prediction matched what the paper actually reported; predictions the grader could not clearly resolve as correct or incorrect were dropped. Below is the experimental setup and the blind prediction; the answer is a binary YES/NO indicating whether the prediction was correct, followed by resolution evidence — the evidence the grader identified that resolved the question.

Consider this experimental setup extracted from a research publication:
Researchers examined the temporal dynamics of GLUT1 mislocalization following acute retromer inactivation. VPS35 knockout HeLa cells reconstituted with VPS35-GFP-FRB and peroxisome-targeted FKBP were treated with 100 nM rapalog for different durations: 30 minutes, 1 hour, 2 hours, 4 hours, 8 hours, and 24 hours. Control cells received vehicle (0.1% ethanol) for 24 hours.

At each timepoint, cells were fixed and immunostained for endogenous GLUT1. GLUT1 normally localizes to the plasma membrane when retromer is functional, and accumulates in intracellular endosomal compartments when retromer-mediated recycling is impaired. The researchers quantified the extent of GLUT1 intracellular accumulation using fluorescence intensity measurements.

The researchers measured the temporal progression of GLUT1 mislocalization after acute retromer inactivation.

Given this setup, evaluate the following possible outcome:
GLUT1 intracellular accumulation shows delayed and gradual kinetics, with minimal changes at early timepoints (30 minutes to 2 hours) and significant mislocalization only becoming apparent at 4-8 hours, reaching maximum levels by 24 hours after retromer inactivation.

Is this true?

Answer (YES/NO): NO